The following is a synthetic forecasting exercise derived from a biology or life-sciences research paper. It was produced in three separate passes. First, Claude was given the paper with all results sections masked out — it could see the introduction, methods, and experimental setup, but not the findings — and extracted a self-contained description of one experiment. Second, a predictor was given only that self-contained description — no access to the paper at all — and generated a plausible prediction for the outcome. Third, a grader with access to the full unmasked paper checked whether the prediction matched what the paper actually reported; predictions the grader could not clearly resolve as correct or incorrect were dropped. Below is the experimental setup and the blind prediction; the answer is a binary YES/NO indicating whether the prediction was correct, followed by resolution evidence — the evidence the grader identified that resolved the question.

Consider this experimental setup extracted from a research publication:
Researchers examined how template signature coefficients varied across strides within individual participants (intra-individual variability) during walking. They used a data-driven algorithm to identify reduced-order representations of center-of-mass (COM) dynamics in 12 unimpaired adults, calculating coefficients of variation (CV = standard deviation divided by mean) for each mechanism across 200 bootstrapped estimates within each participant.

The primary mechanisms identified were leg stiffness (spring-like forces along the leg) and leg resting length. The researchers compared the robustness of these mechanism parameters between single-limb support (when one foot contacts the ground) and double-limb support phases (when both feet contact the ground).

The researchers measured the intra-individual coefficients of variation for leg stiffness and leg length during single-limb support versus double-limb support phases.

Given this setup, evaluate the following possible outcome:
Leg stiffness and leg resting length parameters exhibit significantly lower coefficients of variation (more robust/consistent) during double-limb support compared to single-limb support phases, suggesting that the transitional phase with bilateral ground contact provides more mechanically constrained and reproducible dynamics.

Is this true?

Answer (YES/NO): NO